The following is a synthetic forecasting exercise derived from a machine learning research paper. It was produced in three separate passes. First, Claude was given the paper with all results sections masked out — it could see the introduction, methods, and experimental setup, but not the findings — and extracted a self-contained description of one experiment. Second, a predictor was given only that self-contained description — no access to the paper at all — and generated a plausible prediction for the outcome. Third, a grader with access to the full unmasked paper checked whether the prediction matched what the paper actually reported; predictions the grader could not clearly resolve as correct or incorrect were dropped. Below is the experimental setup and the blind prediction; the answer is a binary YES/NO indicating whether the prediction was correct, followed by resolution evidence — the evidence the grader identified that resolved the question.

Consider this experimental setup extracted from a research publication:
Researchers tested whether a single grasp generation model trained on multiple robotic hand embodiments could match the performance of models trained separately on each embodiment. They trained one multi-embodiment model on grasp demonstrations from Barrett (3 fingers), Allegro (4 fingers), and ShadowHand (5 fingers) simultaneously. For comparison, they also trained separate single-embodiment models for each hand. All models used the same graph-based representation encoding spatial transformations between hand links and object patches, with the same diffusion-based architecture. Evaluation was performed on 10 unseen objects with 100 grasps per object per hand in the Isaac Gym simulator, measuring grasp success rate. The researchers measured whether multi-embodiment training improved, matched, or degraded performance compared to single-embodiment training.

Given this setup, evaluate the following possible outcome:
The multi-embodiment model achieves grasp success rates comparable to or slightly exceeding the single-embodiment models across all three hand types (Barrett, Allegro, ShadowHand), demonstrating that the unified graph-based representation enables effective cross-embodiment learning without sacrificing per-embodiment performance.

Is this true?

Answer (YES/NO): YES